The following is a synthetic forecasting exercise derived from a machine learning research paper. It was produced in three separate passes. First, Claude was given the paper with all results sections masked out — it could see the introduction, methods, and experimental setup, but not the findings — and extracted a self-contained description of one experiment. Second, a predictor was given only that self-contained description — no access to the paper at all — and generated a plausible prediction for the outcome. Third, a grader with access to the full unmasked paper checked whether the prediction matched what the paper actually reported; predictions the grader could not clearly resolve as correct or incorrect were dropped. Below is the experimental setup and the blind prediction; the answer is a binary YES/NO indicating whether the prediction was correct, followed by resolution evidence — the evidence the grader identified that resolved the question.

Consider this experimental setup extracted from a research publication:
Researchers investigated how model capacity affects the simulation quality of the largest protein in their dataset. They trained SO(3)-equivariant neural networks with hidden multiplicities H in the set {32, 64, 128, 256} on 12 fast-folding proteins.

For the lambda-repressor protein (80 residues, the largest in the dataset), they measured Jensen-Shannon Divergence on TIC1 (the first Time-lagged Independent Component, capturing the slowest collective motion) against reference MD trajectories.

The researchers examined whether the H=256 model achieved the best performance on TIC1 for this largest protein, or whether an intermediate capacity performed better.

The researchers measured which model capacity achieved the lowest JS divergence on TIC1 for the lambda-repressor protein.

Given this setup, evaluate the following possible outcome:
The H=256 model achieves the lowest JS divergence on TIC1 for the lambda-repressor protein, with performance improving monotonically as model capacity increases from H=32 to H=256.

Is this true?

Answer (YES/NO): NO